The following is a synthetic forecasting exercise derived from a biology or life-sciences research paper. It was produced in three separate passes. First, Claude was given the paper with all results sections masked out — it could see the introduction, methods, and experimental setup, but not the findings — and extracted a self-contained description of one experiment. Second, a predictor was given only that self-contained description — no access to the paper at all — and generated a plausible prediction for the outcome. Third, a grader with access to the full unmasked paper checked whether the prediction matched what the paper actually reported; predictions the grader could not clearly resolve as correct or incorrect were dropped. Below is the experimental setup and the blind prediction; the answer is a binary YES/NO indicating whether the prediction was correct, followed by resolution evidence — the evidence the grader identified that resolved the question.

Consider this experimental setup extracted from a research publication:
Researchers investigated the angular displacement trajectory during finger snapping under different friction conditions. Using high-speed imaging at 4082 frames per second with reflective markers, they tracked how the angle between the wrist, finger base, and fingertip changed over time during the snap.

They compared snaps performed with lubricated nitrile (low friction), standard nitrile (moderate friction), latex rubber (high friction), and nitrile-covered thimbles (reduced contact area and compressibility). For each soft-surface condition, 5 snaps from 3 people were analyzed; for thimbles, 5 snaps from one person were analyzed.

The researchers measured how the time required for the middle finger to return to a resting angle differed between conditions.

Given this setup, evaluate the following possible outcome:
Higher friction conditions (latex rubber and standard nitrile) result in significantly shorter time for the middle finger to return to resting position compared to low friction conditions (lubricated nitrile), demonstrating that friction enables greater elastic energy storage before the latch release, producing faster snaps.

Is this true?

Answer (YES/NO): NO